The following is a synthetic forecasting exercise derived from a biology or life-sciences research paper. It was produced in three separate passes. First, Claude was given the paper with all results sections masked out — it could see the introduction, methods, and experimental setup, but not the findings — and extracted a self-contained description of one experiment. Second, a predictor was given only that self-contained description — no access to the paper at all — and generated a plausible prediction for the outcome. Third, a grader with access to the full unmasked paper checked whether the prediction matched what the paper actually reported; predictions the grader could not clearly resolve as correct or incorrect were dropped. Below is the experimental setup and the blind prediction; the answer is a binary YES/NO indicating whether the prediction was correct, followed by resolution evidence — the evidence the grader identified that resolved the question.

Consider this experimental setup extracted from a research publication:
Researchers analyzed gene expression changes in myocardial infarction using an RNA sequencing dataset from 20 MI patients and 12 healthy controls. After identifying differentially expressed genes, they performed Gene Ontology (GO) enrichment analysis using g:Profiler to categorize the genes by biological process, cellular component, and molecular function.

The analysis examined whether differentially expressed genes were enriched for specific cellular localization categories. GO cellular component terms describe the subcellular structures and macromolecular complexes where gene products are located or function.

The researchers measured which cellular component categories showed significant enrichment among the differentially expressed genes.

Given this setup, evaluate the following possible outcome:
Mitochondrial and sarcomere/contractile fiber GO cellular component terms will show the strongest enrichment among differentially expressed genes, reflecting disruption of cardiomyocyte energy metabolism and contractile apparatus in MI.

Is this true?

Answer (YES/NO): NO